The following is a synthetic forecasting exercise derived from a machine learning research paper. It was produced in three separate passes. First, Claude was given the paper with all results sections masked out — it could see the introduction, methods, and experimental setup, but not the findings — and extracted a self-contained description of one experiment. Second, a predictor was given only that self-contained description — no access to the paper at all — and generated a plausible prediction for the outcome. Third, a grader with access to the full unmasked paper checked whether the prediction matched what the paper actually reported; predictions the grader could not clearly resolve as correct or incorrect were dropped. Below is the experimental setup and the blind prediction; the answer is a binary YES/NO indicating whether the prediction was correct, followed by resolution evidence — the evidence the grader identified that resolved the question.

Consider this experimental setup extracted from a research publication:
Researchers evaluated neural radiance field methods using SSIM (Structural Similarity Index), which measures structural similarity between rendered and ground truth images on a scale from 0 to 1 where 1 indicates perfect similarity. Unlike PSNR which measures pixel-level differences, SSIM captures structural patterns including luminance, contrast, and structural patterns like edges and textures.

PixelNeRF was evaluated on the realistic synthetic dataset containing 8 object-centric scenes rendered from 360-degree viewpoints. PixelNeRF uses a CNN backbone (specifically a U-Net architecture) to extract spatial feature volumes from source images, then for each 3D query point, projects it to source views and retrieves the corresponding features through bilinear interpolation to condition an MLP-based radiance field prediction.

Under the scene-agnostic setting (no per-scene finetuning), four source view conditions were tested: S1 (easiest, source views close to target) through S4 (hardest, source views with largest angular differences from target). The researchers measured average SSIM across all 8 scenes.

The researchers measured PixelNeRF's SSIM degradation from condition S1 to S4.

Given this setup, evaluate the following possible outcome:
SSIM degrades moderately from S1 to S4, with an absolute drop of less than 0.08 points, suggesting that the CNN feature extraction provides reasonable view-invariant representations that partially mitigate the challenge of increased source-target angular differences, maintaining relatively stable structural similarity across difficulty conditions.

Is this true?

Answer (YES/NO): NO